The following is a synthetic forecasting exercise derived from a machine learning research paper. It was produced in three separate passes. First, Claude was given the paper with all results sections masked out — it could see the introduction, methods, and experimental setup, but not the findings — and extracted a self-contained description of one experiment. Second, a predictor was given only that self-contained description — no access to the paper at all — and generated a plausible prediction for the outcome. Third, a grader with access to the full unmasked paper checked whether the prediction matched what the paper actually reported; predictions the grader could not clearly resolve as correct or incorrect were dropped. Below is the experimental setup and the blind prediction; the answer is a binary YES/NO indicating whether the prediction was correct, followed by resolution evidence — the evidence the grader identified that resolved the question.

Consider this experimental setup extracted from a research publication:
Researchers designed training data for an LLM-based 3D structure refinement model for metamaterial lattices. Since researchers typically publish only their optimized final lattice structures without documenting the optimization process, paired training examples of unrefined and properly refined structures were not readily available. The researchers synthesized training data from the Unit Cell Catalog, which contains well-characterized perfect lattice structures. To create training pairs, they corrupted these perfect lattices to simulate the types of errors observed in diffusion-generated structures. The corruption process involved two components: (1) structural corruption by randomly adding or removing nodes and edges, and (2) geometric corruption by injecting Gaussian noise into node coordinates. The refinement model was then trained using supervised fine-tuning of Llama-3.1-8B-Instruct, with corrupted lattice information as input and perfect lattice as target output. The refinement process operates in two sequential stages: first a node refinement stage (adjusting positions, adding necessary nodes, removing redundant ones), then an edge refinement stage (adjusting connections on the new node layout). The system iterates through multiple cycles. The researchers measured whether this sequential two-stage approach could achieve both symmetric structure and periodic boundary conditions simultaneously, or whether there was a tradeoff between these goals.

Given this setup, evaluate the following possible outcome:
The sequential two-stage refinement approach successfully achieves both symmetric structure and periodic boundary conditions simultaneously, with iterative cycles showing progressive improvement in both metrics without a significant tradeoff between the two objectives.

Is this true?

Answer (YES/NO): YES